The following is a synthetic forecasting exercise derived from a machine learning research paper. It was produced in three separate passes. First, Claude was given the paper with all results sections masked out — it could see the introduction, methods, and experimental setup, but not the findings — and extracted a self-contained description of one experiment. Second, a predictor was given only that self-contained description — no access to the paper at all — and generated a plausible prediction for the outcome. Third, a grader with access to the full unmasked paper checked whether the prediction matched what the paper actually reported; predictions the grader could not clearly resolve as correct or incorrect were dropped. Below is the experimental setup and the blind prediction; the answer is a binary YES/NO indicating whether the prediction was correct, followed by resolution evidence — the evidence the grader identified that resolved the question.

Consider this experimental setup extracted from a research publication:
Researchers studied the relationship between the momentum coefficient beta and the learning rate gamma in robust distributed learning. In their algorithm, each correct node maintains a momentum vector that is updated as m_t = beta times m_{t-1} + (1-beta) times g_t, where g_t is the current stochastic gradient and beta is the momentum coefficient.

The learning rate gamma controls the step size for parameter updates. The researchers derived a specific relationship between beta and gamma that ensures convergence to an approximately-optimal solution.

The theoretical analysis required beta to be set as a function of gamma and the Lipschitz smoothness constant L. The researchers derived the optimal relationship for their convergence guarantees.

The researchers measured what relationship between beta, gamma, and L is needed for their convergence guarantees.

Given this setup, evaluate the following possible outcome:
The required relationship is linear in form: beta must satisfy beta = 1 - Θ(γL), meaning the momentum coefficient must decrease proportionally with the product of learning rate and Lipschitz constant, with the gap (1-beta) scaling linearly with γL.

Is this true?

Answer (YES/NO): YES